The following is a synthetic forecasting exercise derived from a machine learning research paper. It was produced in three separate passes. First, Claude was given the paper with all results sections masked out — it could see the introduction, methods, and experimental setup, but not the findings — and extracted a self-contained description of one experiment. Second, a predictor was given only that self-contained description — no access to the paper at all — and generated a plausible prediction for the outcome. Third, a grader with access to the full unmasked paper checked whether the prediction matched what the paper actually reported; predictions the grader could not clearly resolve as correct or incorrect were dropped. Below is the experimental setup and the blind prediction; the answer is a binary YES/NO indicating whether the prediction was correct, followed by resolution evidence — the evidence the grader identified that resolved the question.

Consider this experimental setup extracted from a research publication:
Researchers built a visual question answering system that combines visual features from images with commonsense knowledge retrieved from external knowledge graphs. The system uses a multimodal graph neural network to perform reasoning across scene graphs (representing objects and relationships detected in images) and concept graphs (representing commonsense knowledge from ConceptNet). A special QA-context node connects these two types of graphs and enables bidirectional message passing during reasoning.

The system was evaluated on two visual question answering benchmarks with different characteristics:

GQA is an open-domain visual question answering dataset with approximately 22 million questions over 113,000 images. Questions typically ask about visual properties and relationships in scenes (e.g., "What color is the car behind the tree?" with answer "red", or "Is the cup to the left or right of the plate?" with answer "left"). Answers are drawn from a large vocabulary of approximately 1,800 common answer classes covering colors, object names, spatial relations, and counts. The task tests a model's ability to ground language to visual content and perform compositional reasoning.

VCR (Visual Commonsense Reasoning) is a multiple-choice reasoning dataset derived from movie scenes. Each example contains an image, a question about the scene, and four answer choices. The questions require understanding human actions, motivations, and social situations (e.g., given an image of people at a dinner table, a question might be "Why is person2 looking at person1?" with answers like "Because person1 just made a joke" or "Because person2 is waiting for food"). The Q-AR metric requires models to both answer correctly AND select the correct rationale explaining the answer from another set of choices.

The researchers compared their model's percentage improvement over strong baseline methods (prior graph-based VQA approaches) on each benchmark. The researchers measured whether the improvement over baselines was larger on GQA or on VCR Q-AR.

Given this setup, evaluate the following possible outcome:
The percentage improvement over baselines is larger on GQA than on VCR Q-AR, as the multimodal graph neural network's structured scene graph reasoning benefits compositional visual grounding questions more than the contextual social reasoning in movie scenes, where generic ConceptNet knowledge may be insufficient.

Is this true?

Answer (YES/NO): YES